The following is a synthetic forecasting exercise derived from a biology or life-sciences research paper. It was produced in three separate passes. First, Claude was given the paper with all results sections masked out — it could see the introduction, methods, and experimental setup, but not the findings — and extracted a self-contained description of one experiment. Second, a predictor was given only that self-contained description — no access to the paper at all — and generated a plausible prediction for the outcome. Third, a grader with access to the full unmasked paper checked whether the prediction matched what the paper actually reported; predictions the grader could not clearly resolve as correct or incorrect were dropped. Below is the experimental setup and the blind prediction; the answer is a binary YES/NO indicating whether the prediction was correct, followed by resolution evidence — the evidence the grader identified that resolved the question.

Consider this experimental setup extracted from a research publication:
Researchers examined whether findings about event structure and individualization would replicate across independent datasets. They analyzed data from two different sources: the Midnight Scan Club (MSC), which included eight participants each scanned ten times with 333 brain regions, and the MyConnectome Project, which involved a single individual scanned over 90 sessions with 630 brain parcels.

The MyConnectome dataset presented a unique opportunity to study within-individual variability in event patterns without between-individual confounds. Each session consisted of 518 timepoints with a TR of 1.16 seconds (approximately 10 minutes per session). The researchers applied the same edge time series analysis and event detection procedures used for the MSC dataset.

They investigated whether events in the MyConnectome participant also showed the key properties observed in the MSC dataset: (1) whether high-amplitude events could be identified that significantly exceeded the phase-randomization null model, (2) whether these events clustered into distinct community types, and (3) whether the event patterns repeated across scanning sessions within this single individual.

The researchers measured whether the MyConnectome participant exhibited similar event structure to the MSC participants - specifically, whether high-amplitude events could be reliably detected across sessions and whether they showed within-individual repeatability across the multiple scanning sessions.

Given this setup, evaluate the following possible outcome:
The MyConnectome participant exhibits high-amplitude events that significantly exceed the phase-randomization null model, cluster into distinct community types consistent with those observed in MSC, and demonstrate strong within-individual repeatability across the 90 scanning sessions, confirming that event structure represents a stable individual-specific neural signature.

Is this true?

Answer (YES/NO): YES